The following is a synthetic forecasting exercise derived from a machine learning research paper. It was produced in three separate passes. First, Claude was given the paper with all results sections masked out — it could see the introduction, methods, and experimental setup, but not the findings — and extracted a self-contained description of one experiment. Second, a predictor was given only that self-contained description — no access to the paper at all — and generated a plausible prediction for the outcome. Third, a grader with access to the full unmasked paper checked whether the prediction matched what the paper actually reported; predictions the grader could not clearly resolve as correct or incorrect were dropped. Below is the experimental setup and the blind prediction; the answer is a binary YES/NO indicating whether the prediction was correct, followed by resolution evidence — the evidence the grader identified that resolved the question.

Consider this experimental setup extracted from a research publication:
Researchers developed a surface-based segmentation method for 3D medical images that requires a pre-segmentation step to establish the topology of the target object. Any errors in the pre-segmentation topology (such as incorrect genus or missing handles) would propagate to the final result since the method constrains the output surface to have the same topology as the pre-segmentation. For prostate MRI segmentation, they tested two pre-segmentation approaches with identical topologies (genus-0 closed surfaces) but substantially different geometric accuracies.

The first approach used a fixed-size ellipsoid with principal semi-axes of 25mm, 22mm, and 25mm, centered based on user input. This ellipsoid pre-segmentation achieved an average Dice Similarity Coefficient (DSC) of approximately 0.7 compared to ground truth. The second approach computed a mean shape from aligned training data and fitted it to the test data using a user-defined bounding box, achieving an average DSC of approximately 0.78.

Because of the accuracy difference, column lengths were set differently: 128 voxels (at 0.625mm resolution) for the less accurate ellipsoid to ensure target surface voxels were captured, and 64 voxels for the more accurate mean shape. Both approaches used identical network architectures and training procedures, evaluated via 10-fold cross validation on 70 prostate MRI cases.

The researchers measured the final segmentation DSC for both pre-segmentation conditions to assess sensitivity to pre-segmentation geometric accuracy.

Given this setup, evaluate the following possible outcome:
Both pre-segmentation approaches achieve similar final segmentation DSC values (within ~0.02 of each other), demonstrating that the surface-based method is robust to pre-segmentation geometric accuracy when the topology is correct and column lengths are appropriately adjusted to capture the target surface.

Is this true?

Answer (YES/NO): YES